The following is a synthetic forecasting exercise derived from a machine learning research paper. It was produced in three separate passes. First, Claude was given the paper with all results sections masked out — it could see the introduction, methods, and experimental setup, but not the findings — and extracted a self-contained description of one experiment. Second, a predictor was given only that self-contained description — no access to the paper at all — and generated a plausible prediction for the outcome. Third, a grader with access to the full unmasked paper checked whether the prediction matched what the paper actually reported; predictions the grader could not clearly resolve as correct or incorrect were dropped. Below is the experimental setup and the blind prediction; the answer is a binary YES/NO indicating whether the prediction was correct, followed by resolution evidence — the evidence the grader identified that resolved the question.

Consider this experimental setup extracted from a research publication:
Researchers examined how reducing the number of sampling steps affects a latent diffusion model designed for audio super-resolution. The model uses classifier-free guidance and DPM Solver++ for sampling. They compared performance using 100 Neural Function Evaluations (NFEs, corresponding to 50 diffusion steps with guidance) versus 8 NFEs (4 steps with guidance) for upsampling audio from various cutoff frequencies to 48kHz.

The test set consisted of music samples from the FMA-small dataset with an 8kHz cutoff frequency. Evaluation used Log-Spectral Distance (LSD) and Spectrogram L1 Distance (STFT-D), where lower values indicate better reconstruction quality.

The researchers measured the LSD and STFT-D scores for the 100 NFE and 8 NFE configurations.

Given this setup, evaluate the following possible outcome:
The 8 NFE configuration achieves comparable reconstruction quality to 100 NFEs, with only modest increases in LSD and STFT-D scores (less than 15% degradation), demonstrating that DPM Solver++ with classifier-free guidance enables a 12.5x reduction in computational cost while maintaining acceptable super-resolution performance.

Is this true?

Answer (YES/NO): NO